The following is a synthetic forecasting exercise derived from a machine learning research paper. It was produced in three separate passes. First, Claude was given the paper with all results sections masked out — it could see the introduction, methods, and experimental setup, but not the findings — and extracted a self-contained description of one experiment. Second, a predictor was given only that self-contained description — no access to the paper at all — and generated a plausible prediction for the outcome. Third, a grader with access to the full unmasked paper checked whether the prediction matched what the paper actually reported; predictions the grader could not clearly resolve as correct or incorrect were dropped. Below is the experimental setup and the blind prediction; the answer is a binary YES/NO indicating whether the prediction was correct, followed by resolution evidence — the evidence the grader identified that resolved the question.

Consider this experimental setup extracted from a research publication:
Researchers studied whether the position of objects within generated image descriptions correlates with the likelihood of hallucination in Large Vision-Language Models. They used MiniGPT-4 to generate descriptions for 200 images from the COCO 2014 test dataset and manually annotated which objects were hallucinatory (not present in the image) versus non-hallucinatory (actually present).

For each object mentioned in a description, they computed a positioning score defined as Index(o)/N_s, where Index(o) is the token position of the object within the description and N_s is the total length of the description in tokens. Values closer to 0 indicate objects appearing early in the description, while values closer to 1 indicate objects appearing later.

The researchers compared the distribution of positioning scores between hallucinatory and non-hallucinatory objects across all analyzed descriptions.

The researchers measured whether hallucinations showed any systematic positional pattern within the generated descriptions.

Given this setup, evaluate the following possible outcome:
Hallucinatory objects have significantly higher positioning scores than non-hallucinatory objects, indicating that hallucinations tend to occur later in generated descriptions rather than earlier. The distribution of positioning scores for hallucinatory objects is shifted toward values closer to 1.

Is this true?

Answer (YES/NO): YES